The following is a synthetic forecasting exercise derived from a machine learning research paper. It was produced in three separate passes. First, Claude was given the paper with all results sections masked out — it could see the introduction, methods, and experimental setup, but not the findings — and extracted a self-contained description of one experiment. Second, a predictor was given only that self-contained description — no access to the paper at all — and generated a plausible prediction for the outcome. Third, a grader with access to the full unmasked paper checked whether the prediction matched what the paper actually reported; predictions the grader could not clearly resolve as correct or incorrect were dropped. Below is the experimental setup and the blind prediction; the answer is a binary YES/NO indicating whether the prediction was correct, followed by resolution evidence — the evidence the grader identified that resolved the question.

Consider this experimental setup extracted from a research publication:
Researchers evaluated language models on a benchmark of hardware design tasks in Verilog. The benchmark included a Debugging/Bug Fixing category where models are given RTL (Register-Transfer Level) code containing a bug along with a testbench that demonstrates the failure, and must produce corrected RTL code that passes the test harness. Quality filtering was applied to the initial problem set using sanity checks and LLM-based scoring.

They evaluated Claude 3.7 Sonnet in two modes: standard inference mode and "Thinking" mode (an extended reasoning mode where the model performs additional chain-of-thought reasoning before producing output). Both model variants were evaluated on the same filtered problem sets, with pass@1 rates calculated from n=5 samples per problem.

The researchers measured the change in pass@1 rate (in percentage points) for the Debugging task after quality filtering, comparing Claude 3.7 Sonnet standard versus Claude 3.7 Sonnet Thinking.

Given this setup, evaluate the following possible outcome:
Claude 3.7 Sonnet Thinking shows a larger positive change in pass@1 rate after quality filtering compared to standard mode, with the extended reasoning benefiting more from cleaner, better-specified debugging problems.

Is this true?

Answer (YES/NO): YES